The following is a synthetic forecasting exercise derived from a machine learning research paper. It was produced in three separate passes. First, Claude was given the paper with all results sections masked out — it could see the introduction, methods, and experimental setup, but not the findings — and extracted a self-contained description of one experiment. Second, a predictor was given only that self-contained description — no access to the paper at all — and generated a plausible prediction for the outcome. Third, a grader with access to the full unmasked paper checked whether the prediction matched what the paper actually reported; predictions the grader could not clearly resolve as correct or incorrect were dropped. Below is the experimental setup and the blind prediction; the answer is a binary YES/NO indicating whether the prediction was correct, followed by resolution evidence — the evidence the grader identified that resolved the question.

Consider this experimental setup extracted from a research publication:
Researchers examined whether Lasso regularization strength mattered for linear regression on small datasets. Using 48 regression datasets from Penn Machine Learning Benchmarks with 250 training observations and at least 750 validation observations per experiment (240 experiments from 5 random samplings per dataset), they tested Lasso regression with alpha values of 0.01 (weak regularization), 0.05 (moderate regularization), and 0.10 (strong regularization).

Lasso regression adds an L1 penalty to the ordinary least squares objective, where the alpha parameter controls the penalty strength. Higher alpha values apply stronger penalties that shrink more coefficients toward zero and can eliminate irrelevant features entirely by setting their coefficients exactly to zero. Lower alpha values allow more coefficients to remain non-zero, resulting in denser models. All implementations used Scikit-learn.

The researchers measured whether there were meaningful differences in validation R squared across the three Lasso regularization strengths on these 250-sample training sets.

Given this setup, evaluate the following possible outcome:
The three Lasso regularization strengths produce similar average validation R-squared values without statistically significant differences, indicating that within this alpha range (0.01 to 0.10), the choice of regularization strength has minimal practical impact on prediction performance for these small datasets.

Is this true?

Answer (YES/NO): NO